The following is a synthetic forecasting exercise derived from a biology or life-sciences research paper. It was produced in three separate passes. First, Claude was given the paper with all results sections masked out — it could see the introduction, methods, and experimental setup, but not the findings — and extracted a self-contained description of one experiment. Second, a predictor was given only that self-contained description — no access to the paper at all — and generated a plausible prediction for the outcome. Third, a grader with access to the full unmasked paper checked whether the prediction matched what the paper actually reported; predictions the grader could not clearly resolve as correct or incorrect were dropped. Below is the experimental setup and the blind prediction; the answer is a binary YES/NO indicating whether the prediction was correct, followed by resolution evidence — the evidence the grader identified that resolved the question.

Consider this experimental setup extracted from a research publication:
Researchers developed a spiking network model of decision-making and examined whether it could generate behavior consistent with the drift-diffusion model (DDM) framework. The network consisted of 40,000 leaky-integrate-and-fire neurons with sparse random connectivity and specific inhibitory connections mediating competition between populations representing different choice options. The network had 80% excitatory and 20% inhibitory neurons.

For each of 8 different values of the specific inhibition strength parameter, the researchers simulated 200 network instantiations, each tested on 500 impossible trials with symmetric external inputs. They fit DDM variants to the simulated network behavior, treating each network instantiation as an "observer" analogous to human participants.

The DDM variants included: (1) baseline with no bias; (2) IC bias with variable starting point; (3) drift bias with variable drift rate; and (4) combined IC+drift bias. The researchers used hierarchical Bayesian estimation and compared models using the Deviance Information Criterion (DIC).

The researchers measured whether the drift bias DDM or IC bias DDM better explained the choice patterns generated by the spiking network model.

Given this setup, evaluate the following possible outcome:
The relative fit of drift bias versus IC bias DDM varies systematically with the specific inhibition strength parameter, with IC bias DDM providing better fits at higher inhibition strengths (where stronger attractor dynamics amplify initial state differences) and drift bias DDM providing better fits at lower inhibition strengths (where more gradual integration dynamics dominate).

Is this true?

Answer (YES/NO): NO